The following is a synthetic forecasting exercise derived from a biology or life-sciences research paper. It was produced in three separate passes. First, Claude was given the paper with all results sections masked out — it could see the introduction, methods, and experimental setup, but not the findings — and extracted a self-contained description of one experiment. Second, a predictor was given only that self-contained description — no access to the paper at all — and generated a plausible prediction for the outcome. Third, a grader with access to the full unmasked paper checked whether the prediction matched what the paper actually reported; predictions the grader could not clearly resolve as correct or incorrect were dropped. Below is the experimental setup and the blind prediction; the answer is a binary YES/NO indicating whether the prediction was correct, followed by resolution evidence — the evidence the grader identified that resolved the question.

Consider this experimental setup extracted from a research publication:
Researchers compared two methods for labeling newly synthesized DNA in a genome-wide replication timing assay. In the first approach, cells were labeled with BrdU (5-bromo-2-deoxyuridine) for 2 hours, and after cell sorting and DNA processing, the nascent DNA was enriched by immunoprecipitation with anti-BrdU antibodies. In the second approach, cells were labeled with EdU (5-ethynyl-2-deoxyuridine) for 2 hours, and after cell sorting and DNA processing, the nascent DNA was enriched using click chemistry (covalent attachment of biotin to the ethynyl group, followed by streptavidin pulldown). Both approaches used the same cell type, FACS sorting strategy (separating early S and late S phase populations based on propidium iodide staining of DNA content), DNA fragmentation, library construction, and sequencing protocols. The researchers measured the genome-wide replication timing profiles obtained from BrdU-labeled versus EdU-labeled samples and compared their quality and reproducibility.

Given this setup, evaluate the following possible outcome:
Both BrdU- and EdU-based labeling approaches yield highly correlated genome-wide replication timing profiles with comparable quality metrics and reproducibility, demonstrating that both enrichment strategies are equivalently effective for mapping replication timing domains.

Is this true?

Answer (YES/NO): YES